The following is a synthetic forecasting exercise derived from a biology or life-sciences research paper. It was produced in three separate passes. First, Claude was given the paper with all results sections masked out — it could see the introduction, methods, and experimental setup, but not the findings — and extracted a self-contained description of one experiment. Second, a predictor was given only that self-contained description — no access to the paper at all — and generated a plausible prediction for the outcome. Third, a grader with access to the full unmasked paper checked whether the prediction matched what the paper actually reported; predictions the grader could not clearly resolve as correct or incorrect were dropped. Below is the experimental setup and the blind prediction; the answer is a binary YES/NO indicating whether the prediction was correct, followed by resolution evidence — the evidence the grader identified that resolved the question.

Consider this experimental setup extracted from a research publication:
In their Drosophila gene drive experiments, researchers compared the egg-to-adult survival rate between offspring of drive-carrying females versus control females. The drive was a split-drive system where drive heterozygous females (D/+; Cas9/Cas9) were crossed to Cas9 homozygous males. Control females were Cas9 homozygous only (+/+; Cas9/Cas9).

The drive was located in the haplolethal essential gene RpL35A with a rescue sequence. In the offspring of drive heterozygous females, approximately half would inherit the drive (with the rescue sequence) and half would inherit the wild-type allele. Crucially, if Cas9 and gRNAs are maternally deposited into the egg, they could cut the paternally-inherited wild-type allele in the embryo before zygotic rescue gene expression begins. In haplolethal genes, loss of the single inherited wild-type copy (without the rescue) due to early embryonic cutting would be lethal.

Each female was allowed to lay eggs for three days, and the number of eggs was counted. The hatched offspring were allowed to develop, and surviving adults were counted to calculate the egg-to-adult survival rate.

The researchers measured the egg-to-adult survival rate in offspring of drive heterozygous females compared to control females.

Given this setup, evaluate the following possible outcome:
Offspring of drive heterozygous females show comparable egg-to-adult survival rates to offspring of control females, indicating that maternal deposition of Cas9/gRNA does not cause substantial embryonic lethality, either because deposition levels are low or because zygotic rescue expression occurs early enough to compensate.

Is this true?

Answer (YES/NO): NO